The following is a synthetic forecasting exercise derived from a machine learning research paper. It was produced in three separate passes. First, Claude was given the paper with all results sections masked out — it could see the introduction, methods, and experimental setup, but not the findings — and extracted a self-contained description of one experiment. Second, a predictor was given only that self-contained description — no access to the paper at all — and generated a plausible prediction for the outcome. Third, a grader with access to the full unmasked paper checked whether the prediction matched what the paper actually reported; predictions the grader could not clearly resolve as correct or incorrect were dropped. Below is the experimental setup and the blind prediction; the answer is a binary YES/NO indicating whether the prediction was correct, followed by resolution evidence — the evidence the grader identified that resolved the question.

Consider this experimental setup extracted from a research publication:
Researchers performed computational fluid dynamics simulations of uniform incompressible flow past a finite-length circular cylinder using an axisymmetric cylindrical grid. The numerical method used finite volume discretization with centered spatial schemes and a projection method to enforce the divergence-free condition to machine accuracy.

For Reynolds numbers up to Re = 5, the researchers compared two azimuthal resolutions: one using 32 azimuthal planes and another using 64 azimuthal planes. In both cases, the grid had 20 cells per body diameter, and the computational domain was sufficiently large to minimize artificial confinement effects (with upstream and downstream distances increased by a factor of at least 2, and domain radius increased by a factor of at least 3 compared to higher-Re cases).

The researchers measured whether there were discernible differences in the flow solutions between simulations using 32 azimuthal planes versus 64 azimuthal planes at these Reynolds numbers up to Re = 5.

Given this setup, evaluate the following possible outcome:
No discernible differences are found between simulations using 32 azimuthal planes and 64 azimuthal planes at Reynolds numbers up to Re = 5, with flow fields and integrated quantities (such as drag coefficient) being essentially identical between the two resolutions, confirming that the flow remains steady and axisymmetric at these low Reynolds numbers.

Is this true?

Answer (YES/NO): YES